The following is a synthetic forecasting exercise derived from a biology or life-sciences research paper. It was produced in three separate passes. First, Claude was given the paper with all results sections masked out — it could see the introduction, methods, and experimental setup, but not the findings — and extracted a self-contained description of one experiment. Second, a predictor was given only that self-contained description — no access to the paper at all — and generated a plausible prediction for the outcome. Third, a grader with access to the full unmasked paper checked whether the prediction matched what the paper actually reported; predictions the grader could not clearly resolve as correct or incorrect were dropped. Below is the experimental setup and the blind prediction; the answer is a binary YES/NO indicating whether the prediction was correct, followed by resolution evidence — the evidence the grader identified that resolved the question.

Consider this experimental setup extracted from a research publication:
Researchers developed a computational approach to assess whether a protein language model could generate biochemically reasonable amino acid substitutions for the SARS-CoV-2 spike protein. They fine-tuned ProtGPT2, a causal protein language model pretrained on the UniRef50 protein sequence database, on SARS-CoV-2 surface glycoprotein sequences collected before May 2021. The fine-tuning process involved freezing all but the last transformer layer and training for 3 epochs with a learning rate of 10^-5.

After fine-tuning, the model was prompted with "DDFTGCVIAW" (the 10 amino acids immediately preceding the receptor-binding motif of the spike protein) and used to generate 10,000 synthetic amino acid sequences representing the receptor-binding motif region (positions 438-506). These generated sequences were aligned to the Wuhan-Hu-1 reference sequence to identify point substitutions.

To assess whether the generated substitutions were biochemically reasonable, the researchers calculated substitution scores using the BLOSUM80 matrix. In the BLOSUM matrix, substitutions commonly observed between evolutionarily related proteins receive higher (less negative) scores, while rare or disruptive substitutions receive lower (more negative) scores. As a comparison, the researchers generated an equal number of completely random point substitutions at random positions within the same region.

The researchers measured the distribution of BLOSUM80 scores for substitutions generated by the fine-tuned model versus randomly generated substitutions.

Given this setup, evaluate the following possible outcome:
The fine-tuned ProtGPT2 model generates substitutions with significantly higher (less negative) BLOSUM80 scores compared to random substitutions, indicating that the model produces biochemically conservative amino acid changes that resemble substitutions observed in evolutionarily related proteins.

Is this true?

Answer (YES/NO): YES